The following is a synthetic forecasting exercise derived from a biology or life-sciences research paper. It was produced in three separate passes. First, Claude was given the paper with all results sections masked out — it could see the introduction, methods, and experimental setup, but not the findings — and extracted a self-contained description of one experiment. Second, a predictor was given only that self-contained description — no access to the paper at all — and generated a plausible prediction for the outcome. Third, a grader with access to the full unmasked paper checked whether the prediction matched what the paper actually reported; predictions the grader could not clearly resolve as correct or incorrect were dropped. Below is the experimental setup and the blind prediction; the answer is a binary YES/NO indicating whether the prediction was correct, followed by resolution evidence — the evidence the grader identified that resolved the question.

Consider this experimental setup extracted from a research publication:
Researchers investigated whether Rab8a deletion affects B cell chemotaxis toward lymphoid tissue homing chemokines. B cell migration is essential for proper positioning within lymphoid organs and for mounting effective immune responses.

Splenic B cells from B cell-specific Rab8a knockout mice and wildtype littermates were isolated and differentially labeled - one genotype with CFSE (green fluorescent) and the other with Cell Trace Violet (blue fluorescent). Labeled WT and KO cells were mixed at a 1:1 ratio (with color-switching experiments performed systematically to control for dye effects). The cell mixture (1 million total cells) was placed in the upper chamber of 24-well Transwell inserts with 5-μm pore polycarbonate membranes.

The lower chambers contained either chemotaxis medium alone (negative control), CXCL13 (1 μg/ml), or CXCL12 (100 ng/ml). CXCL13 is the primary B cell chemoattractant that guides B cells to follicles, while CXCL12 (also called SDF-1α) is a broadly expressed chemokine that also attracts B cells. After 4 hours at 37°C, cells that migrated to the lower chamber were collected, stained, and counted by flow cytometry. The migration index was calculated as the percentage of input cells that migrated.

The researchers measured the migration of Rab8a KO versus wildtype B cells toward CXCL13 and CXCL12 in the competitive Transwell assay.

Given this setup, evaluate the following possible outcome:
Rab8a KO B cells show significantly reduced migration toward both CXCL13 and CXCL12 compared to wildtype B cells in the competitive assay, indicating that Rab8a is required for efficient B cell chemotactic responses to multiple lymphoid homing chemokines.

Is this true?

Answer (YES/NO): NO